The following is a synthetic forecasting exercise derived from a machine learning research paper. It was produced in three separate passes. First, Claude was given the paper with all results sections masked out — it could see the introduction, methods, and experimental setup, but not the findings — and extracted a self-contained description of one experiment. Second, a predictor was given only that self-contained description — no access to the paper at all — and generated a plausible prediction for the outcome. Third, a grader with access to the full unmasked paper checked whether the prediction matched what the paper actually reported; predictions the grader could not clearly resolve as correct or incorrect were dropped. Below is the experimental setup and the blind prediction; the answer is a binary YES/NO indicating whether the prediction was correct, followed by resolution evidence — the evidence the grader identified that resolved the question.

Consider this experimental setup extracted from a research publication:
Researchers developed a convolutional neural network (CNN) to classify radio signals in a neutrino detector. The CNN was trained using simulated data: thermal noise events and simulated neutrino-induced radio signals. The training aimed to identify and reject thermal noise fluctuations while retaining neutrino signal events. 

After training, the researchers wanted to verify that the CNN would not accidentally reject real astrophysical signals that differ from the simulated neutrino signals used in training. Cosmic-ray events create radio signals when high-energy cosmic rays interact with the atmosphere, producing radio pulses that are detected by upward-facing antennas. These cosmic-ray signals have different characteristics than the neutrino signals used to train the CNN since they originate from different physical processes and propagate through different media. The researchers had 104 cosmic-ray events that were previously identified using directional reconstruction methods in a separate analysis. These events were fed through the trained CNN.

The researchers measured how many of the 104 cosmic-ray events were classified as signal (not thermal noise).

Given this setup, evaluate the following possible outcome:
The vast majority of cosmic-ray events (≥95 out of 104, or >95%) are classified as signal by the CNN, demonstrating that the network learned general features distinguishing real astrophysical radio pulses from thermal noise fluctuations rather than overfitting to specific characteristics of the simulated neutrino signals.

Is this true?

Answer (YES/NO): YES